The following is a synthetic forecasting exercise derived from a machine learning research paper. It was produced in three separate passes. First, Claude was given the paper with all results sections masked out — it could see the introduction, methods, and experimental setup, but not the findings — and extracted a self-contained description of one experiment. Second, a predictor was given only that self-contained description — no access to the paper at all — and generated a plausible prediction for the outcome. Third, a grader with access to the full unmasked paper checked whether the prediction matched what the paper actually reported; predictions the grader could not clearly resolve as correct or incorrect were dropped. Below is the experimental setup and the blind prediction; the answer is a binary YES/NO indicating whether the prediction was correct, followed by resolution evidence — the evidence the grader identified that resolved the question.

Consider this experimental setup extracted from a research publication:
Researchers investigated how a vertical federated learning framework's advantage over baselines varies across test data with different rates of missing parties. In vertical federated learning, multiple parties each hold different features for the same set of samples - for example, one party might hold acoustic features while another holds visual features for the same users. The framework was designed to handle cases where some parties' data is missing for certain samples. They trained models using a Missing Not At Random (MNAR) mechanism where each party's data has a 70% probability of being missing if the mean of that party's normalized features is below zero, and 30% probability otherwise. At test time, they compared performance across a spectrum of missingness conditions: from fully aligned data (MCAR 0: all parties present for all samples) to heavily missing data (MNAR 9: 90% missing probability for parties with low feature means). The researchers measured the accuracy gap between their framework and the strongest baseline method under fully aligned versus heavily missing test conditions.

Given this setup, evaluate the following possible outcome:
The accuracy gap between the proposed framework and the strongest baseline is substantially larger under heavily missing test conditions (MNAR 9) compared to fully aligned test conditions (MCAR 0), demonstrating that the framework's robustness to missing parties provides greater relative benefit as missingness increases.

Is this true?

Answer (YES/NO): YES